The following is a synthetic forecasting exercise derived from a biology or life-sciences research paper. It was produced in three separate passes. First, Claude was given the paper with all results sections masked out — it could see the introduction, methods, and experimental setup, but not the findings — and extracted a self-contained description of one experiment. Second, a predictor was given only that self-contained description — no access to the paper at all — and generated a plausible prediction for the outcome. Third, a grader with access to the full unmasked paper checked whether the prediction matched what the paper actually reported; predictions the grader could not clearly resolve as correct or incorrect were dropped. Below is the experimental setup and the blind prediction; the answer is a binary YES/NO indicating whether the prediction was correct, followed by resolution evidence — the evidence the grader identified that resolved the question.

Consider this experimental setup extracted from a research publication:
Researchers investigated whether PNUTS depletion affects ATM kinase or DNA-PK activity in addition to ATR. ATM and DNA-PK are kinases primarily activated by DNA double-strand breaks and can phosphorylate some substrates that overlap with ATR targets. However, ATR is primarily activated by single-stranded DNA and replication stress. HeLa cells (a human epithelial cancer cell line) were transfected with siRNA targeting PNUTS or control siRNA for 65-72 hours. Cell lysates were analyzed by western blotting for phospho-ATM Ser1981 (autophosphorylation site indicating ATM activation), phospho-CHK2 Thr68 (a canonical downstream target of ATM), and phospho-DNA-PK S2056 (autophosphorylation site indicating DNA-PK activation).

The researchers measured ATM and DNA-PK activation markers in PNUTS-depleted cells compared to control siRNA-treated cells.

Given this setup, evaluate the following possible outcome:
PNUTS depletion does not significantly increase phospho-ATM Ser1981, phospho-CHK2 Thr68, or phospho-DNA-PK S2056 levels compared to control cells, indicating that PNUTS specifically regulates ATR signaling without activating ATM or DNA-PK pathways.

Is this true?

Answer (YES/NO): YES